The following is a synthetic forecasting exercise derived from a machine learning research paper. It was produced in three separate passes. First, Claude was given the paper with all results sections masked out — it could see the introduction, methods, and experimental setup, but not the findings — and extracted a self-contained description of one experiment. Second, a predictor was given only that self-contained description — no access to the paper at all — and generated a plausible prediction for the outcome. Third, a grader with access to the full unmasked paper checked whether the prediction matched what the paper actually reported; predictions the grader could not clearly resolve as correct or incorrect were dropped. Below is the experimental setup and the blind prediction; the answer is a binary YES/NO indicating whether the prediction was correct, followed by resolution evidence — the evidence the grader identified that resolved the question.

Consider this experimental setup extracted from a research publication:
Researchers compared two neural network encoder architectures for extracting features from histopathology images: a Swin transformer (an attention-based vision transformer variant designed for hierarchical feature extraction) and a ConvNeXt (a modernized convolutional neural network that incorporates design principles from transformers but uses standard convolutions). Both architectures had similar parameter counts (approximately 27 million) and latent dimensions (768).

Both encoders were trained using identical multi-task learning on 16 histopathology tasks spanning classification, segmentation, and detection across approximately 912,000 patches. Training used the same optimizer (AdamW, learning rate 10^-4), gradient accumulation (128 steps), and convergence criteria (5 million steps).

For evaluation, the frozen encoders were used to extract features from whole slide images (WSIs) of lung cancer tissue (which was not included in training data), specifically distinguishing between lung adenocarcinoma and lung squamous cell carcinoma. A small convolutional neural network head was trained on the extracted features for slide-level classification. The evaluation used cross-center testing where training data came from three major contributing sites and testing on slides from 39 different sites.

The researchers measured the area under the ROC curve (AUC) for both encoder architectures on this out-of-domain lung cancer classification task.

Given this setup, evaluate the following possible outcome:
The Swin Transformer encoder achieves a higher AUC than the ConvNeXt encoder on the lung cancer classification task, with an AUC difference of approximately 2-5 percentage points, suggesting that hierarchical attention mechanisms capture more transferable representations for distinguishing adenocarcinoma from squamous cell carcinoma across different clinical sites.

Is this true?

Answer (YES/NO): YES